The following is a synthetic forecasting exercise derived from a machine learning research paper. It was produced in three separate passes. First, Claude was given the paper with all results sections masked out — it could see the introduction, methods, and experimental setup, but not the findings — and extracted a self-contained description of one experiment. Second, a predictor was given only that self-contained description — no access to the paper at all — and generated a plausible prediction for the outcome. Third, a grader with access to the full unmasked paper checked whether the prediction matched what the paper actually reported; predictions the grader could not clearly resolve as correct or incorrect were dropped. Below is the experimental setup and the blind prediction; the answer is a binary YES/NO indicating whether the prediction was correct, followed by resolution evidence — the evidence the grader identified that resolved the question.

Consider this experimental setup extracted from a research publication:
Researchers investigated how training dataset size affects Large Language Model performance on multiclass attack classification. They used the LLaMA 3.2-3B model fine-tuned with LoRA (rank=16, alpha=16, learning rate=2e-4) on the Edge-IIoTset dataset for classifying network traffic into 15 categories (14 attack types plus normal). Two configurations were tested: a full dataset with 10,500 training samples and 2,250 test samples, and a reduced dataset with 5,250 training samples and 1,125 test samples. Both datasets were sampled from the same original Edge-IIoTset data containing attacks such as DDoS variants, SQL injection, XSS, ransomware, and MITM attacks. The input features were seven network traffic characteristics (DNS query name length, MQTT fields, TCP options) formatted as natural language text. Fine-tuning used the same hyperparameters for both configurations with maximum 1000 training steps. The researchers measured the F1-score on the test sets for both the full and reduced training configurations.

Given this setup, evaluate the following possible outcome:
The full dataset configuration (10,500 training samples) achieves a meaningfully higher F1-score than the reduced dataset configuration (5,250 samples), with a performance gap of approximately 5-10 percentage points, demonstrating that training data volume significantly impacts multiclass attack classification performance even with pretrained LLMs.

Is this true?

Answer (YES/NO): NO